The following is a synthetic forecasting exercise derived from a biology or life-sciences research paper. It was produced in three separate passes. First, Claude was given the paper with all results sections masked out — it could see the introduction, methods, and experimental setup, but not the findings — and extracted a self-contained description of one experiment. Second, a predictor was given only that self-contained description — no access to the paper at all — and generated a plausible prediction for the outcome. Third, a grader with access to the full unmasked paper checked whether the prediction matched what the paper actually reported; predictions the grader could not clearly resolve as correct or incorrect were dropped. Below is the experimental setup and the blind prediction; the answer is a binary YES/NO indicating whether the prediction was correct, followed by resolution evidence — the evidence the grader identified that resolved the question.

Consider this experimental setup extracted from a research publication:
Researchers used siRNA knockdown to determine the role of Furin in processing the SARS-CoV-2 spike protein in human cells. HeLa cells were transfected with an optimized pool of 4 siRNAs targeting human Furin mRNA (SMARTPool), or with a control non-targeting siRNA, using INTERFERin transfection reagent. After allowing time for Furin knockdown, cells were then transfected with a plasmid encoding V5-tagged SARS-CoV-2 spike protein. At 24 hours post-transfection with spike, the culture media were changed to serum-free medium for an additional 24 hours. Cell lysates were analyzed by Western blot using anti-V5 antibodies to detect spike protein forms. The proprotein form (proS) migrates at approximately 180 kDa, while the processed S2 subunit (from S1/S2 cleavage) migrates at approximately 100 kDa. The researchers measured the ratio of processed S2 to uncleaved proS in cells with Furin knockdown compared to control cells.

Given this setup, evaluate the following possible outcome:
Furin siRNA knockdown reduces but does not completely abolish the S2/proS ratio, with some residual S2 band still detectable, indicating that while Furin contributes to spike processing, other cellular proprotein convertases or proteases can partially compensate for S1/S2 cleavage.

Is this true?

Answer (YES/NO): YES